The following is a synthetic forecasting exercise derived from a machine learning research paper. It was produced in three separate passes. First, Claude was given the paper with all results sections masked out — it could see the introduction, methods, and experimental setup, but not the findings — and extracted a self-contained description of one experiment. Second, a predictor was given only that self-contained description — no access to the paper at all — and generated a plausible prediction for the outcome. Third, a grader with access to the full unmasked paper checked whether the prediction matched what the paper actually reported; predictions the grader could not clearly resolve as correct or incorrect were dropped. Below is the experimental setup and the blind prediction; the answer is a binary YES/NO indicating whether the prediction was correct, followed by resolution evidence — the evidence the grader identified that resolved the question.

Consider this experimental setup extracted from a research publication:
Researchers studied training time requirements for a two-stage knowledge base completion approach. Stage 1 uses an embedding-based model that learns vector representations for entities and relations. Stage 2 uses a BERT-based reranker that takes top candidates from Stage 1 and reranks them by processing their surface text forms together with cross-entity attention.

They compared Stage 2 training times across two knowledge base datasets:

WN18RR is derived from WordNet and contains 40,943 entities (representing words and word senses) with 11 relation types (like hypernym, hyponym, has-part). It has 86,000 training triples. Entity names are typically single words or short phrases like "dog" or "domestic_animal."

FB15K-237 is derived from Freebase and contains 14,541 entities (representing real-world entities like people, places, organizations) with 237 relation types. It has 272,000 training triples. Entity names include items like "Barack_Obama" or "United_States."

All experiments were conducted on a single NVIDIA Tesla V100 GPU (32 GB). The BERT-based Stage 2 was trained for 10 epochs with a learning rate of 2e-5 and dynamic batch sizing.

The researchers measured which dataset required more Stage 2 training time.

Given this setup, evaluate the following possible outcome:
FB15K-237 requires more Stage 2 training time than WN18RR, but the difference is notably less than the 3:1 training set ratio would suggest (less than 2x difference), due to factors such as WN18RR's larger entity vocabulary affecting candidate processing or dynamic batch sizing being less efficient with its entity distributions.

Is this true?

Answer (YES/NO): YES